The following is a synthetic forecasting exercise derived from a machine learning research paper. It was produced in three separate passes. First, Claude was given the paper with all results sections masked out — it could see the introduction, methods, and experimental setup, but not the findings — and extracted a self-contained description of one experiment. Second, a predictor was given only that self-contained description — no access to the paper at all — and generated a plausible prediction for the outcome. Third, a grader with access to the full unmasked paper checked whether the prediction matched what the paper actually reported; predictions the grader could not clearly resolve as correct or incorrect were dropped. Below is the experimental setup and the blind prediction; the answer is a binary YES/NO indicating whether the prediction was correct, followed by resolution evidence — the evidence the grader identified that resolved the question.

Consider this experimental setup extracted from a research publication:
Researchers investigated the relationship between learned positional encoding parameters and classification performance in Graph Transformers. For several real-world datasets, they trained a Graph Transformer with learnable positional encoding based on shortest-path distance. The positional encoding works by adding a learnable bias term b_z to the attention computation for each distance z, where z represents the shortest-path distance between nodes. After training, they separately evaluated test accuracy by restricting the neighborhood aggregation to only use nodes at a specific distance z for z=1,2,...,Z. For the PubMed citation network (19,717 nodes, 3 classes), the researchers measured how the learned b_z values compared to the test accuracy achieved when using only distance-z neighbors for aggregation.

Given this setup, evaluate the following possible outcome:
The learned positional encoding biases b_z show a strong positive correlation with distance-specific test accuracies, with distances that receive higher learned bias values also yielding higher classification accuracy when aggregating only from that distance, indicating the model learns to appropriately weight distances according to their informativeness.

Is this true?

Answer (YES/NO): YES